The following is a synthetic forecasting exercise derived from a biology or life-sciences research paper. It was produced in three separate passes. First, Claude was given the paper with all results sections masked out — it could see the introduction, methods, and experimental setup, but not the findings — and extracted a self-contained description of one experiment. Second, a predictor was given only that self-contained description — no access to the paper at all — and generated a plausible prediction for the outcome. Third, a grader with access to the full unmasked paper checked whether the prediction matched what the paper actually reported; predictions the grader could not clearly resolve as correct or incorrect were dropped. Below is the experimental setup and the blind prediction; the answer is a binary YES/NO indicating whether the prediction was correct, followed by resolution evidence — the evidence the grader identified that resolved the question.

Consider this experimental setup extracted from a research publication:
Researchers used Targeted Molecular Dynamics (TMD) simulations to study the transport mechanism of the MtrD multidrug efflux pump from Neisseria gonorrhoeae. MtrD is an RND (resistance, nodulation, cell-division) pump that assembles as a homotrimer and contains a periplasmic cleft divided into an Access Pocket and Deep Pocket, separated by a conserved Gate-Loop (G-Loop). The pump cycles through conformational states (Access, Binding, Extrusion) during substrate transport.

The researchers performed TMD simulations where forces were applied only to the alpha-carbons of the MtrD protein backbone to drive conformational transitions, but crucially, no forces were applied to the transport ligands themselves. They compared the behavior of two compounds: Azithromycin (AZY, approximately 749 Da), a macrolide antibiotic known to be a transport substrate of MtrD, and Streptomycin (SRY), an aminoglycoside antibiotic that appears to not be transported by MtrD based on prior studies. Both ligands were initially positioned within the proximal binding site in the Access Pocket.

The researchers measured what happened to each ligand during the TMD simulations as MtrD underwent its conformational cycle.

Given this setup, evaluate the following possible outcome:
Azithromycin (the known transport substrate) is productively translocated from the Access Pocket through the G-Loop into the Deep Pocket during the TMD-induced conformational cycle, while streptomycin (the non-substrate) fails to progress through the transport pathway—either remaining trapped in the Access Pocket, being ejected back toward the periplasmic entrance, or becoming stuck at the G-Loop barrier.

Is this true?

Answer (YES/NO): YES